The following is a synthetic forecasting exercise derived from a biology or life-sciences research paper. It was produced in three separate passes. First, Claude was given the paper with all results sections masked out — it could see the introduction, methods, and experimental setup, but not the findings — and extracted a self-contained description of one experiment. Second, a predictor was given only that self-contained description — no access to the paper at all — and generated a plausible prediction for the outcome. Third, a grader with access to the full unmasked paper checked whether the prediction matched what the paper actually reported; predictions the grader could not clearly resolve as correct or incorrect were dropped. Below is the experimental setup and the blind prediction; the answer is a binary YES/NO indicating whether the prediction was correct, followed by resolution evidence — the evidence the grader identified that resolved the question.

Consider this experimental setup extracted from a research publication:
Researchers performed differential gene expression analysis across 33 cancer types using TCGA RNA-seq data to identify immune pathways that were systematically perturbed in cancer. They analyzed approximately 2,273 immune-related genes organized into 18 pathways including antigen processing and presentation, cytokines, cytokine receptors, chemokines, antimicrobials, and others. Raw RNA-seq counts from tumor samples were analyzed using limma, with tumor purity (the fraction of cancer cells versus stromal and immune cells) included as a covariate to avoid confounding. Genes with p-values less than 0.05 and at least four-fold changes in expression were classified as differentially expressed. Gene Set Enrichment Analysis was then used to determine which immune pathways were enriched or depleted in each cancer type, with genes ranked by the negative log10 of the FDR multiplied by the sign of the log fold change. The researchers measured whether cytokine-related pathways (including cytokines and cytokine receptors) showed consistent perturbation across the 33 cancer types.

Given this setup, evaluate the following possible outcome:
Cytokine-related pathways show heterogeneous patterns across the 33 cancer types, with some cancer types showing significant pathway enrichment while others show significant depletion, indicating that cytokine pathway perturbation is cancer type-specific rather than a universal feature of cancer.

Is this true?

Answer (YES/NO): NO